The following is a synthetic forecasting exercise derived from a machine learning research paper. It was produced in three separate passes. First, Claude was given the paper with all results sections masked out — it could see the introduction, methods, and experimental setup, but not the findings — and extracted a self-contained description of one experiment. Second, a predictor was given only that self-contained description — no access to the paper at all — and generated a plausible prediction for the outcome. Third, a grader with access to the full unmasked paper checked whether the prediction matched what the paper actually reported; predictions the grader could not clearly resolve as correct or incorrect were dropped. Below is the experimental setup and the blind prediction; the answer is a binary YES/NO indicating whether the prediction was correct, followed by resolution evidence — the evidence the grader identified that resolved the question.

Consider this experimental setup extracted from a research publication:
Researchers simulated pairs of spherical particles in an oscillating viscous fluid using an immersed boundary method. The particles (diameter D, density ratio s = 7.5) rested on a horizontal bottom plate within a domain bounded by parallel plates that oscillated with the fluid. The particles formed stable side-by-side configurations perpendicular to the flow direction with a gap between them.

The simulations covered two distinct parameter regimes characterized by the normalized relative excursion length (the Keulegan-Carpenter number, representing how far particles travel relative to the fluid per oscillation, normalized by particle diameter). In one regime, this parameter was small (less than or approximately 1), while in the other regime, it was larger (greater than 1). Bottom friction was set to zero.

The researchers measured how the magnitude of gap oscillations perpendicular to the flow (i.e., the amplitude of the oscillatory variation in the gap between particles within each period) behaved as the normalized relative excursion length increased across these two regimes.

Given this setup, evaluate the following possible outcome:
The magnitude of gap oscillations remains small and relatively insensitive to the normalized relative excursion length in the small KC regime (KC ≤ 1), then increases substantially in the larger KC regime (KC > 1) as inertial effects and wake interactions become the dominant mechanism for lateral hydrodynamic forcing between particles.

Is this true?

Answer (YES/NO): NO